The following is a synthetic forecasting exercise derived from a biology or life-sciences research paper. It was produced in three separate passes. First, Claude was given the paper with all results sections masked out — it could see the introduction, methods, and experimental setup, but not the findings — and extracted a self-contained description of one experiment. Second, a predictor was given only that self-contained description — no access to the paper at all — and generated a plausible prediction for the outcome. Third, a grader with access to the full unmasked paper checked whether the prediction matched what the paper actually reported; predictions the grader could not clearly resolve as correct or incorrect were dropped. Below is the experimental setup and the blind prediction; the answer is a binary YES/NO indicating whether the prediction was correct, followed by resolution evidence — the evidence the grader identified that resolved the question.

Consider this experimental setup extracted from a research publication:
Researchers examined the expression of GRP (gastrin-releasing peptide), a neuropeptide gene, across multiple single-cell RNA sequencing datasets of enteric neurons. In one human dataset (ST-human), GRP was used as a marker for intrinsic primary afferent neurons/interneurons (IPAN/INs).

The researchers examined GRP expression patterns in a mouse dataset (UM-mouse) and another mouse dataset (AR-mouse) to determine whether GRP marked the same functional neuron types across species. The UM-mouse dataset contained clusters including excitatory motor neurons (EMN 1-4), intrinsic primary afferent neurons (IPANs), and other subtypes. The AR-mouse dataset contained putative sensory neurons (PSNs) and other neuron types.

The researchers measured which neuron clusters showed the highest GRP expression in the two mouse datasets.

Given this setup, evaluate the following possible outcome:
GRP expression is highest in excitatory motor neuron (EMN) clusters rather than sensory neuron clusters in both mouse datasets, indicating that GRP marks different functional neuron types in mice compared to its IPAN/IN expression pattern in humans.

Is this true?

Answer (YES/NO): NO